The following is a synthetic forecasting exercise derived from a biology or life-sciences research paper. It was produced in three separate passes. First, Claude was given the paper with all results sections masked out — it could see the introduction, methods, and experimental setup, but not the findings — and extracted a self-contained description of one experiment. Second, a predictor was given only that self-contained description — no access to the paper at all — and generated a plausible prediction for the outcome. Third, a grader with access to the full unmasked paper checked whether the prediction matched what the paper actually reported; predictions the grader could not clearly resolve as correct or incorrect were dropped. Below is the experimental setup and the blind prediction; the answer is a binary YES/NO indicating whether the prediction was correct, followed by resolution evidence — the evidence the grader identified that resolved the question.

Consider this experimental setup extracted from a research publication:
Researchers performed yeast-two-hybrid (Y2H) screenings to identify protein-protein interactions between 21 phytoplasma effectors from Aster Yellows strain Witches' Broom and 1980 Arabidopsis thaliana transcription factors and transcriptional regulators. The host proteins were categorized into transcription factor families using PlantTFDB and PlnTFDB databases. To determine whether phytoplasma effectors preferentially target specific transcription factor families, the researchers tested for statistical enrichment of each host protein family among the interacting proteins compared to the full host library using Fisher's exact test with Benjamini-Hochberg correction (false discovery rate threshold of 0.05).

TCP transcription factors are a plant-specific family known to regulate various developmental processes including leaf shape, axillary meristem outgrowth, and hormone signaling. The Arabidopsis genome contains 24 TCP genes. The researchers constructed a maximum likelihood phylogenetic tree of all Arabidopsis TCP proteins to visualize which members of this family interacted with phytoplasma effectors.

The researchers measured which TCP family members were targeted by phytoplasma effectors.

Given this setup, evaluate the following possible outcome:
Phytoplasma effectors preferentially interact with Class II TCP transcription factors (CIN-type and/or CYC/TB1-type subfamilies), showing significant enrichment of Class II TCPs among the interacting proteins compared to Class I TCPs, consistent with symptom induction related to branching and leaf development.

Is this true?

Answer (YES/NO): NO